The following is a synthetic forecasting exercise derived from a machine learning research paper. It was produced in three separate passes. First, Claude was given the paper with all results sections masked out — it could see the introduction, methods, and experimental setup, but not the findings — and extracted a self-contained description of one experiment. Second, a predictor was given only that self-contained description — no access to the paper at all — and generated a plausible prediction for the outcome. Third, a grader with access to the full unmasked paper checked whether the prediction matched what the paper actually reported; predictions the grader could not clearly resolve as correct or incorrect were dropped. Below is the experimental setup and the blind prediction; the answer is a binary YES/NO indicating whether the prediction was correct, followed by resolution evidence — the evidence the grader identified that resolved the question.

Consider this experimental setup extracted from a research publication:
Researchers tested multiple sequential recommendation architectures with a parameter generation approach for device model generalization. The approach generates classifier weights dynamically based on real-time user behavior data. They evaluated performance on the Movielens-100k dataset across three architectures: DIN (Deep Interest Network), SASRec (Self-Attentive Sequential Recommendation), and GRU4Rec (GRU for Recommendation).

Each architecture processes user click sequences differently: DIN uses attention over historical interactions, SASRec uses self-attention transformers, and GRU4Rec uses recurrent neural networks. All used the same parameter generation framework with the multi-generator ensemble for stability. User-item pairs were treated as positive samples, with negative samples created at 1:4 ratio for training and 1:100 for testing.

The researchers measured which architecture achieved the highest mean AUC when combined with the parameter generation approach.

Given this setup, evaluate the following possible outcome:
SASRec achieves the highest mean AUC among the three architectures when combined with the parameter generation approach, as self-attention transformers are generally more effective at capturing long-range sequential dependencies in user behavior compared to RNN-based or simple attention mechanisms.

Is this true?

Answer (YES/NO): NO